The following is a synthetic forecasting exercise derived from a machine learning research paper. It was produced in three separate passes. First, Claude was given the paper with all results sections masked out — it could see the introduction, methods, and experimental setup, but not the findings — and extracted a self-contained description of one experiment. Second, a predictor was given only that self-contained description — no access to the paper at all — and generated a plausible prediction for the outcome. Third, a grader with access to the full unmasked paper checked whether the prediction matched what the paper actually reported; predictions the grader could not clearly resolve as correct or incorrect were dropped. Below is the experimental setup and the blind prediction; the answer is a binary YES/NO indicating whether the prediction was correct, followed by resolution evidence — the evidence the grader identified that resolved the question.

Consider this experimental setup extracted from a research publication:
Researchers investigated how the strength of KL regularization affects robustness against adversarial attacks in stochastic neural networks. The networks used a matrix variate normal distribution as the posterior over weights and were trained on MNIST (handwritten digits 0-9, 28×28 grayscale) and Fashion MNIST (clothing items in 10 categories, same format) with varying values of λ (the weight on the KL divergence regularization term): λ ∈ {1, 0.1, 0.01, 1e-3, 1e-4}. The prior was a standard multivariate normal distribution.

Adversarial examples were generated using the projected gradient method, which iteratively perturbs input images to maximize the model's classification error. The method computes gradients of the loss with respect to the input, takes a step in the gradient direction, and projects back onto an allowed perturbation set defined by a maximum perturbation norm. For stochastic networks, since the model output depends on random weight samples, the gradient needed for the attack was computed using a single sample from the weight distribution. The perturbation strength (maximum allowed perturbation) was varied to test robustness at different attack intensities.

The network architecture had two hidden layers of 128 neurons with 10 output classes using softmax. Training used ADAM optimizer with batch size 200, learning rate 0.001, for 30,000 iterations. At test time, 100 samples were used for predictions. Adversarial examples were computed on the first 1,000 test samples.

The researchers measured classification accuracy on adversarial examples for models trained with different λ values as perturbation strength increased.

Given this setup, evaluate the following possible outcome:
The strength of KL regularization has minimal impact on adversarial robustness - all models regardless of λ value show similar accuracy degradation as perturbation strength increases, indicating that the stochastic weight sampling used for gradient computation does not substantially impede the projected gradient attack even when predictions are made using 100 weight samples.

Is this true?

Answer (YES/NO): NO